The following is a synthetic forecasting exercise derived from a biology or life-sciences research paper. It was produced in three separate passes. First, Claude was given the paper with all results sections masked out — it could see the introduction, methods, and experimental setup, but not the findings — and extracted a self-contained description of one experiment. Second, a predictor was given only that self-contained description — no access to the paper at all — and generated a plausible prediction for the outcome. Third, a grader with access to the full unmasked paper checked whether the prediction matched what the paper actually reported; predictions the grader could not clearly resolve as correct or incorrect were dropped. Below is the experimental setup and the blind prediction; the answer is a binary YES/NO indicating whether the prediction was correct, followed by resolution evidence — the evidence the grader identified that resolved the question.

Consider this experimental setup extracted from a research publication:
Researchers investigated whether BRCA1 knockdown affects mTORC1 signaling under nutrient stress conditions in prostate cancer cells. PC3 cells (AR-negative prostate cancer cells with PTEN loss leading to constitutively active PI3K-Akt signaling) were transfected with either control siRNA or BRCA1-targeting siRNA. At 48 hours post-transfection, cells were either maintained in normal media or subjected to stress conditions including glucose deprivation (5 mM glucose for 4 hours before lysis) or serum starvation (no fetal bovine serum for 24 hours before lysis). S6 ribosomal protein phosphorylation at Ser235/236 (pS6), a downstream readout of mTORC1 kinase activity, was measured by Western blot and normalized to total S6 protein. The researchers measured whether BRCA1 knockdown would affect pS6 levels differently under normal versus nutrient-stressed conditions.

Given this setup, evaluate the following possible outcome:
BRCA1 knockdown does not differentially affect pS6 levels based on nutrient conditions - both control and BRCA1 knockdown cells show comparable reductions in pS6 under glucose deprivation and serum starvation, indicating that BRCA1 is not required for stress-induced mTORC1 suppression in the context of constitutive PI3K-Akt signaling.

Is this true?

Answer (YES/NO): NO